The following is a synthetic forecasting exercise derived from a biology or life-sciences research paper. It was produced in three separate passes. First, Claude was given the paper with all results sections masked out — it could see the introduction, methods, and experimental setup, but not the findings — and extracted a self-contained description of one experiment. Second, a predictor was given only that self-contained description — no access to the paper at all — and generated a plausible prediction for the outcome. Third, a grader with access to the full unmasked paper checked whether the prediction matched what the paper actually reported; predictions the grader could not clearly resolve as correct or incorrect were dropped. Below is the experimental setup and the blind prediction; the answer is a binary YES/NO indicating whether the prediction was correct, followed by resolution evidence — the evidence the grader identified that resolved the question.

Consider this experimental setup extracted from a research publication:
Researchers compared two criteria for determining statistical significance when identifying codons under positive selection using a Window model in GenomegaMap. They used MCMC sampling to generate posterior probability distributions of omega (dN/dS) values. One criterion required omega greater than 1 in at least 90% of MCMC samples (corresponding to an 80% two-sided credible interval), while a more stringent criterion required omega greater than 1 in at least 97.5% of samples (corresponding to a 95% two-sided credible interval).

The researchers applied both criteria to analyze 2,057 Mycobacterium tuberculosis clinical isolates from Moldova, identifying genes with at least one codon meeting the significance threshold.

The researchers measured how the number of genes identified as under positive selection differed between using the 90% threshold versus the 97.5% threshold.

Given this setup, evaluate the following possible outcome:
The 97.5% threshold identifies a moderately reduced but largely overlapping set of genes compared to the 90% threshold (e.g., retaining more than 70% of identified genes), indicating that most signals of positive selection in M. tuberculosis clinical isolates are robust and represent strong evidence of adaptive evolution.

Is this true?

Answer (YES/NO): NO